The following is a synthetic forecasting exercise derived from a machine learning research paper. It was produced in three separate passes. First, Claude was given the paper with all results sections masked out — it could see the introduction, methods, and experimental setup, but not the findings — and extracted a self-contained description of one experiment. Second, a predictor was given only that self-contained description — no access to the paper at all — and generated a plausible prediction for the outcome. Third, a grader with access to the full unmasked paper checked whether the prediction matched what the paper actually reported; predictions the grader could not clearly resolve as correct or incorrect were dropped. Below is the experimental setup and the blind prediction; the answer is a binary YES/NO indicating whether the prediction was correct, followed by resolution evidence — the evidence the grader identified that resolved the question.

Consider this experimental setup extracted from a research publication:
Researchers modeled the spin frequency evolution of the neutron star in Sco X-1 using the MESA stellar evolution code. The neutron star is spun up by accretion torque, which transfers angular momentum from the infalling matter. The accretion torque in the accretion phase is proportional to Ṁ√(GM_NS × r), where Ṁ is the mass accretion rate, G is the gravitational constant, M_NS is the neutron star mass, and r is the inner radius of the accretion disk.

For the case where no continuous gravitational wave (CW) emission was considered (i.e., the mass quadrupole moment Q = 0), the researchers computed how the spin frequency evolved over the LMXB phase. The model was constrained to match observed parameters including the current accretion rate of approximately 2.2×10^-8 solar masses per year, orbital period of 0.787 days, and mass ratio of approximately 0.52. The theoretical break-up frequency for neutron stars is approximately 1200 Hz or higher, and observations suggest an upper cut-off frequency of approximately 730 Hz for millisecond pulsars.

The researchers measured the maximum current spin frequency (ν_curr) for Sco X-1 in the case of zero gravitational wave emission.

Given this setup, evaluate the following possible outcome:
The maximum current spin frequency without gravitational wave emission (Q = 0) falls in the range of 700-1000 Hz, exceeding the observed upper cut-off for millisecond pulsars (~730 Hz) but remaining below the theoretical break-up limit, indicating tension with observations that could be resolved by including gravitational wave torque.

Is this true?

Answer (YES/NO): NO